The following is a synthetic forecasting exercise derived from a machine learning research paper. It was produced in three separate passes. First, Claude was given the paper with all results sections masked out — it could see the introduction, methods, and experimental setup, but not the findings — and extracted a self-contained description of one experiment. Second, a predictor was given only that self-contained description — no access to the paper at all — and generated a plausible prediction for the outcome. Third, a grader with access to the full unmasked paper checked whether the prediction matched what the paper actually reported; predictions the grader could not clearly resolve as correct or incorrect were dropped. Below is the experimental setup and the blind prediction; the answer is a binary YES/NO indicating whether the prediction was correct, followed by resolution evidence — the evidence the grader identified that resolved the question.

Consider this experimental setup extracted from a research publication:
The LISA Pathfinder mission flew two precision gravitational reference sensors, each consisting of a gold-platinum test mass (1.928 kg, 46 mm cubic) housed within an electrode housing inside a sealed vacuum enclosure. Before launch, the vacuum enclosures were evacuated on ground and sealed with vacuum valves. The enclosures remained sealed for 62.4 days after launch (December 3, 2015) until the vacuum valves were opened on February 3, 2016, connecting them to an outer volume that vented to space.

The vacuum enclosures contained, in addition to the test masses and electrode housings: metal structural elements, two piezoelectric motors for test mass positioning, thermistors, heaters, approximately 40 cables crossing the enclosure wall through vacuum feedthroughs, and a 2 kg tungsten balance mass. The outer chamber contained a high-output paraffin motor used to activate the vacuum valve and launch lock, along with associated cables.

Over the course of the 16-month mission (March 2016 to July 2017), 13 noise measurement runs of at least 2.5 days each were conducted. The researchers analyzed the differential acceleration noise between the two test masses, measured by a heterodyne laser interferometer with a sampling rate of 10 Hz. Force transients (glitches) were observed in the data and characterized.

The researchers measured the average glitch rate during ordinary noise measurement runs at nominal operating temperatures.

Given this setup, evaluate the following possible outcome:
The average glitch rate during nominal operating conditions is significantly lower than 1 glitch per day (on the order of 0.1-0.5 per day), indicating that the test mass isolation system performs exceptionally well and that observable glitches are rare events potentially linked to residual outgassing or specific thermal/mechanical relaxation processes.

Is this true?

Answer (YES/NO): NO